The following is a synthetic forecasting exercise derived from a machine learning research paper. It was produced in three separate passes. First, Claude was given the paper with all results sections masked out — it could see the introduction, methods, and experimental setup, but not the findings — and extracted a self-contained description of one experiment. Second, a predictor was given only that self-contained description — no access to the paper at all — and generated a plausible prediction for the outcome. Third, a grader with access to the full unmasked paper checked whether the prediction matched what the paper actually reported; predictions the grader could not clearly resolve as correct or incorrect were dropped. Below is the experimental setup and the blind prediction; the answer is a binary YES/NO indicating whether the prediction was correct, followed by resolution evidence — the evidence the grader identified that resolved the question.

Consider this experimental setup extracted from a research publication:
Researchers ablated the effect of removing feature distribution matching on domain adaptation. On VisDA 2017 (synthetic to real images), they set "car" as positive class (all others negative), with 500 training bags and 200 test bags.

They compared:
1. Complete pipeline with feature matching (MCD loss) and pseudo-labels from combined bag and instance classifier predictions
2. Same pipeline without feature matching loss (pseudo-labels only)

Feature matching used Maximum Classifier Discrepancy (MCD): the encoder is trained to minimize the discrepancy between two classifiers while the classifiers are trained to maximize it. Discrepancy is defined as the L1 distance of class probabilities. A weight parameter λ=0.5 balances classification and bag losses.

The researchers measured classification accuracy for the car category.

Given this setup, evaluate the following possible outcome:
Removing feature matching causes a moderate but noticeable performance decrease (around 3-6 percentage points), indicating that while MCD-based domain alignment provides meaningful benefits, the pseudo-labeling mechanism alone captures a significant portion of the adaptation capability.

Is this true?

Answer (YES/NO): NO